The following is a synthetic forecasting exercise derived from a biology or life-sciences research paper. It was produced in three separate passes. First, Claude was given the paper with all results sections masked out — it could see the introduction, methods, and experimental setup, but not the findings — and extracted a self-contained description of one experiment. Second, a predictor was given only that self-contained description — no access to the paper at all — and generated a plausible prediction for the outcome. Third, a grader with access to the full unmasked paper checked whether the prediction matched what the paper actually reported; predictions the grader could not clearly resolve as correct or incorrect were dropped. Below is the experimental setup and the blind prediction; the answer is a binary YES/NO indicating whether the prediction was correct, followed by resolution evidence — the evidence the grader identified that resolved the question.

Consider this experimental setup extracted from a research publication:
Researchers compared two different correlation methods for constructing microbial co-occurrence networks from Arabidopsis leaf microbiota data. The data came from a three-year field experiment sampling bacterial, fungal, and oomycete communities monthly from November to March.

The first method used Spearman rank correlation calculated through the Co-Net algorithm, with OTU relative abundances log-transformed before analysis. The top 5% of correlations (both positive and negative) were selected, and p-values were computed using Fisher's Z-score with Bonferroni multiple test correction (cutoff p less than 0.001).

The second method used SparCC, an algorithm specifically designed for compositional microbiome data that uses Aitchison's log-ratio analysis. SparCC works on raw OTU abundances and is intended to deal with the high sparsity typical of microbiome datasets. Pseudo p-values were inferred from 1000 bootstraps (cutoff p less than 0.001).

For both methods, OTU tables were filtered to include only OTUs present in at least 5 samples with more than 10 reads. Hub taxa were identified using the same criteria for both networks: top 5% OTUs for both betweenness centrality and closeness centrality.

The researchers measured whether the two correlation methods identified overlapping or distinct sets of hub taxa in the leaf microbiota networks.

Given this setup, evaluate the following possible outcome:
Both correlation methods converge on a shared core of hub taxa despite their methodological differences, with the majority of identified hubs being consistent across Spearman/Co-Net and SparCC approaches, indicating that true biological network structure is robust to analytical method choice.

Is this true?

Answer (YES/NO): NO